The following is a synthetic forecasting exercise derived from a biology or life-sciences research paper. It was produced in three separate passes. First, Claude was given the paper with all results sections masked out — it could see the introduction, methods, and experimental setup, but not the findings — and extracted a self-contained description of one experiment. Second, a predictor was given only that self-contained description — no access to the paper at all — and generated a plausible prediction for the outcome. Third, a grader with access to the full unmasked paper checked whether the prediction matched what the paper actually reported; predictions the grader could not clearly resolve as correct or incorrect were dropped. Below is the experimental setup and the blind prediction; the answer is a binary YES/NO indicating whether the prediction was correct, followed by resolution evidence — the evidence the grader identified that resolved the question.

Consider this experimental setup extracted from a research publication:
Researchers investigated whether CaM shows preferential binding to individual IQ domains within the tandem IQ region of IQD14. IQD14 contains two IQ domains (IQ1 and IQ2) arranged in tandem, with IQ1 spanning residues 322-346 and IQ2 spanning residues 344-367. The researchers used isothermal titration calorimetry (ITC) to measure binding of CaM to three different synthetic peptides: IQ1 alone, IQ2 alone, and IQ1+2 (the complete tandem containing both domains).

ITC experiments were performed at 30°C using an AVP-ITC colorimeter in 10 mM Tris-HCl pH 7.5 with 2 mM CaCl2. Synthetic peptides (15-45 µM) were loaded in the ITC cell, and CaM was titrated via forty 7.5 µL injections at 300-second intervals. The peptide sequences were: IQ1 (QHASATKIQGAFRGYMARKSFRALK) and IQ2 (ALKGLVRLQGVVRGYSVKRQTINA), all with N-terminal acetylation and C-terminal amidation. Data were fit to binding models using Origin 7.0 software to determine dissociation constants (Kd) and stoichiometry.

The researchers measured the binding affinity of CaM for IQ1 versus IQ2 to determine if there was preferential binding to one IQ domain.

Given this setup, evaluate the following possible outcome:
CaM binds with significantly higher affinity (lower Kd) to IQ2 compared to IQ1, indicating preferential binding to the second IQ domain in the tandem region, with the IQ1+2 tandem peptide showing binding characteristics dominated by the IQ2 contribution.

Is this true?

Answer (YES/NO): NO